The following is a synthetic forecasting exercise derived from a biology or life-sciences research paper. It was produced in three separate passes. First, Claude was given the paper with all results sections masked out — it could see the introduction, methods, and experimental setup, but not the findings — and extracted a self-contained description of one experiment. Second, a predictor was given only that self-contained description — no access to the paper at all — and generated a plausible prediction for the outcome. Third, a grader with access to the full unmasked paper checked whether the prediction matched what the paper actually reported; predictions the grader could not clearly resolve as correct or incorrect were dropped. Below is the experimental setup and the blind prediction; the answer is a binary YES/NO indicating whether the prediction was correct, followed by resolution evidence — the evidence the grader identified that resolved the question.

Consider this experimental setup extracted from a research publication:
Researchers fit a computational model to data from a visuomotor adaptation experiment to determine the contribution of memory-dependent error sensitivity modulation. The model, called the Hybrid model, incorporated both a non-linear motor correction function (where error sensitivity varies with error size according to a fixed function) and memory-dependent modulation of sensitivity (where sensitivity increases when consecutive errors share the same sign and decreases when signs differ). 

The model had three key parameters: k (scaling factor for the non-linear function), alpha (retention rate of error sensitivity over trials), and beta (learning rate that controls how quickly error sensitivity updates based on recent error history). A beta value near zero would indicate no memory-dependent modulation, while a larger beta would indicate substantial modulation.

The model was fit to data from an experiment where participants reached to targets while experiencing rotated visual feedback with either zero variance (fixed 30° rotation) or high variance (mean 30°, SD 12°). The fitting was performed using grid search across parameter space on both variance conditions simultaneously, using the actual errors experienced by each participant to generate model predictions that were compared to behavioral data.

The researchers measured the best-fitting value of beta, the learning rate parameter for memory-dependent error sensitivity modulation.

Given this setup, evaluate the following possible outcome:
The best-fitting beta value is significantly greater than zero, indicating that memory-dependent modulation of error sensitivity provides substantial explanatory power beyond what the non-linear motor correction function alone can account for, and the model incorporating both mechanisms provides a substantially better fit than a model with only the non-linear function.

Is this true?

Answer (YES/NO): NO